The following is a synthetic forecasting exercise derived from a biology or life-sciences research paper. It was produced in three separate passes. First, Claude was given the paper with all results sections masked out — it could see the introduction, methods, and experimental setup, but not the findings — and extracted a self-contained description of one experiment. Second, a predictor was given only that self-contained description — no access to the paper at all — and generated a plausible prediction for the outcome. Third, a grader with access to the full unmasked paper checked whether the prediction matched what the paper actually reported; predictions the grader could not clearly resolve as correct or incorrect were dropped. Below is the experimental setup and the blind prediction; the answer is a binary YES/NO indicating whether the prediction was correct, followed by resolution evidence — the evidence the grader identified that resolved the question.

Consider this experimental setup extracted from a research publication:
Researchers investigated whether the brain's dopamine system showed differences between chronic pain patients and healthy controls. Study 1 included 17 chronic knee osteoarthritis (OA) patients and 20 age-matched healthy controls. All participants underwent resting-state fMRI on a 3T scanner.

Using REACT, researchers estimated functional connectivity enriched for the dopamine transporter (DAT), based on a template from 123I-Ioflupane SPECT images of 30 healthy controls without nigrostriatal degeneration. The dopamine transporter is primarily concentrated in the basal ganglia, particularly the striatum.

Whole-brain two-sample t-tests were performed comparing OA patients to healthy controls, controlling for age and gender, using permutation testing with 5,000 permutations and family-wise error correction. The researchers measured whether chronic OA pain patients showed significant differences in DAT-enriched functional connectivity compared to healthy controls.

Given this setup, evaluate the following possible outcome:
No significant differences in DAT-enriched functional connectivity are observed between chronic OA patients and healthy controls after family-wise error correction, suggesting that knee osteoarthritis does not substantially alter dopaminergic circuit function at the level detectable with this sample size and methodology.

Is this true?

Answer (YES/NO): YES